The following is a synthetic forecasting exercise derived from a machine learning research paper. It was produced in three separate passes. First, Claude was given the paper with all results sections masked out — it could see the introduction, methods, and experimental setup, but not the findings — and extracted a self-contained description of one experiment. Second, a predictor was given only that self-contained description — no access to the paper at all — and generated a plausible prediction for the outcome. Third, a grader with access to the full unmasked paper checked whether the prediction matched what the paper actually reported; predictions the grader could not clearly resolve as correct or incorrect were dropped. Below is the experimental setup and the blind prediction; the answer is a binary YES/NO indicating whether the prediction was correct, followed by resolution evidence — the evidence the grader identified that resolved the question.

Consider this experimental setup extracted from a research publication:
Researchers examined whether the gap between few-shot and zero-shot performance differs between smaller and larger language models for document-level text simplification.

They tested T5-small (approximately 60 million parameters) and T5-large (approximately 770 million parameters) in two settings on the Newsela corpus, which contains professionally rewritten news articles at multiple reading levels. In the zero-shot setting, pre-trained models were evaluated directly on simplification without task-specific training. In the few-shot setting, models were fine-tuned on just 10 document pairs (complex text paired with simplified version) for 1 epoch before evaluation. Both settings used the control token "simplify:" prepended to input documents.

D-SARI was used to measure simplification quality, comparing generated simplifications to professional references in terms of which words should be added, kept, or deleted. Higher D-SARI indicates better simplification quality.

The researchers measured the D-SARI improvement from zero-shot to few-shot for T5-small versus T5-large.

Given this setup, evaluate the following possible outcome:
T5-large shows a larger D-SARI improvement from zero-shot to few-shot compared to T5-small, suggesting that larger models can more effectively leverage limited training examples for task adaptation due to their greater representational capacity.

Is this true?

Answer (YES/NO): NO